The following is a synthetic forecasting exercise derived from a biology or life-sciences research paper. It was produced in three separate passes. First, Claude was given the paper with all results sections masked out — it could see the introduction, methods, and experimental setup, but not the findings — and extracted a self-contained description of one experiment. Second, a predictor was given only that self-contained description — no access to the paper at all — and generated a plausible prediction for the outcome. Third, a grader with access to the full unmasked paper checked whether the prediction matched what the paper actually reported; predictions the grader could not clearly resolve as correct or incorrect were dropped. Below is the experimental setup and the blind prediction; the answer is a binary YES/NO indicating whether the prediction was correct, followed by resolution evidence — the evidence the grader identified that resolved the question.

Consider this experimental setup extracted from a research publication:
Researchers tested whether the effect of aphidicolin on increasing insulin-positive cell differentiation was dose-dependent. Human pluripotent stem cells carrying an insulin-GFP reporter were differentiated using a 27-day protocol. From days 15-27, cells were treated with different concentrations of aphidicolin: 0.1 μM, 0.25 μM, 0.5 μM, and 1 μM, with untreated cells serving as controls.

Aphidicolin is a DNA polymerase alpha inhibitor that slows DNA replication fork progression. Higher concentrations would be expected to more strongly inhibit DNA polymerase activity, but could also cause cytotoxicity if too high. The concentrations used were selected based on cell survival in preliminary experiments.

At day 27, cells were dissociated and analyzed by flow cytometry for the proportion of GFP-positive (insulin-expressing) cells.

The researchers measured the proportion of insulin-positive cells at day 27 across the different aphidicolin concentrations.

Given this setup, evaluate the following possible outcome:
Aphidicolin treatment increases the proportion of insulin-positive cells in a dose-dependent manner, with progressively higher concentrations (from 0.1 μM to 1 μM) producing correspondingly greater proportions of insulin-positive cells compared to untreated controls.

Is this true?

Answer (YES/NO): NO